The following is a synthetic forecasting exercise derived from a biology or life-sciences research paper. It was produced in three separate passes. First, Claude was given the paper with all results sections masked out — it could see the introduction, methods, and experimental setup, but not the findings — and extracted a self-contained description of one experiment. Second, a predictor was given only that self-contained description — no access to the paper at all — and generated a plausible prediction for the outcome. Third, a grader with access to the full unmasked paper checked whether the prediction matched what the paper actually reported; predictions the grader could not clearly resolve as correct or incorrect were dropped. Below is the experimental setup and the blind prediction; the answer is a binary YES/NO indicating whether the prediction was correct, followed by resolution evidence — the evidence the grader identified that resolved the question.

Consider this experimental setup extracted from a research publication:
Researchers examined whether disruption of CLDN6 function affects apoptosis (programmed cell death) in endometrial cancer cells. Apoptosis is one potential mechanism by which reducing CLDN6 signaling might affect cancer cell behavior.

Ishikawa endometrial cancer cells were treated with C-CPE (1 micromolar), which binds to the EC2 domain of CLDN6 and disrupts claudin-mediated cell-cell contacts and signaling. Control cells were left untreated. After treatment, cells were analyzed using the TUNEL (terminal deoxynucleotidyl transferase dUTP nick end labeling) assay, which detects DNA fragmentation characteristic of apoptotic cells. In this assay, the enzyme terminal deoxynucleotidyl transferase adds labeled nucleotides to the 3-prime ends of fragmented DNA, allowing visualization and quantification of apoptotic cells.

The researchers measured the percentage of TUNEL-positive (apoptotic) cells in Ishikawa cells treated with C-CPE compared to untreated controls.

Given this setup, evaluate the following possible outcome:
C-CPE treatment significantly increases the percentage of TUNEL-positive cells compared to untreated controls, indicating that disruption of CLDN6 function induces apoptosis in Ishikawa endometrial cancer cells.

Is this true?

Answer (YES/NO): NO